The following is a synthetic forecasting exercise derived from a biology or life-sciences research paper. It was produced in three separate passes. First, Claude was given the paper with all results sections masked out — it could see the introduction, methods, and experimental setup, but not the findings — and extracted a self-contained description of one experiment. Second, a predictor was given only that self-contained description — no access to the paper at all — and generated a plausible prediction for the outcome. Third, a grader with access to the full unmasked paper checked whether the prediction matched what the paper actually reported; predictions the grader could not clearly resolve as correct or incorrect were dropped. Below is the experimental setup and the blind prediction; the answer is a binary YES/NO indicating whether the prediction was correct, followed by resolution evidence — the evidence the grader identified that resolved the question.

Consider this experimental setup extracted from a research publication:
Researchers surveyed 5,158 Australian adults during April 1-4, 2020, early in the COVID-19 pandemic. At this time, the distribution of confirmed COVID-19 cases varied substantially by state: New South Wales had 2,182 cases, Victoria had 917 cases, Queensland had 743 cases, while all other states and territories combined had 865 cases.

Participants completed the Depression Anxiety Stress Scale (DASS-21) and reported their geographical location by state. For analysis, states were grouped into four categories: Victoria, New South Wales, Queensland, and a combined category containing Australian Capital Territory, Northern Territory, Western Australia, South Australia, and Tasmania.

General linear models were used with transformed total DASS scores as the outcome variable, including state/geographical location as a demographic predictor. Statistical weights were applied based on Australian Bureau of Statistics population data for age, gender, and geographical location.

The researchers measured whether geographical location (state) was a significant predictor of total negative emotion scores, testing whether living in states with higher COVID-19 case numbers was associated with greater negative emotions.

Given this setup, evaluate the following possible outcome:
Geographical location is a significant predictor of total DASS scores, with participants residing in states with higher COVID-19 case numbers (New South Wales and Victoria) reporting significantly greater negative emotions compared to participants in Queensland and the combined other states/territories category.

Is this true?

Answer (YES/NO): NO